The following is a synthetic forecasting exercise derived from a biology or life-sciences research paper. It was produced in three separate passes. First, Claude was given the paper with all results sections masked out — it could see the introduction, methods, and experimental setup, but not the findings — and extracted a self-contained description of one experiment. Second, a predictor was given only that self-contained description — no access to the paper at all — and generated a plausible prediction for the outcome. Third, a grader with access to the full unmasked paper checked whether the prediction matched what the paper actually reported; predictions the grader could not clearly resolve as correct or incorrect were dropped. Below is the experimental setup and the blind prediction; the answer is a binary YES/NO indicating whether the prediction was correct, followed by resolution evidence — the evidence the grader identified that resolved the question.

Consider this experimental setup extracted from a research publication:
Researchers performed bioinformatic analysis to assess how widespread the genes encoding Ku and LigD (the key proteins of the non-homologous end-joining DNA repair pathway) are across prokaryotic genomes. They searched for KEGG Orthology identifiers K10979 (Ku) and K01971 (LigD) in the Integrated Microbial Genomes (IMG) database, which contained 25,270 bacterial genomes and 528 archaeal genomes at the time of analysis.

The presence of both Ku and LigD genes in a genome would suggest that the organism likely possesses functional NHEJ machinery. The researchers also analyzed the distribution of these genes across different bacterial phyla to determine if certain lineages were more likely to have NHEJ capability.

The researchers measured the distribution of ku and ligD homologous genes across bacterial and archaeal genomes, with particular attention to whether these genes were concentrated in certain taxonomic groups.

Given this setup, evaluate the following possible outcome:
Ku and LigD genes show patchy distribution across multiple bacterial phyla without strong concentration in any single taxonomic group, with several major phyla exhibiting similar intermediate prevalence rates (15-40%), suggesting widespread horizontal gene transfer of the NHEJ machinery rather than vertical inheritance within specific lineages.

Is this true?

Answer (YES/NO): NO